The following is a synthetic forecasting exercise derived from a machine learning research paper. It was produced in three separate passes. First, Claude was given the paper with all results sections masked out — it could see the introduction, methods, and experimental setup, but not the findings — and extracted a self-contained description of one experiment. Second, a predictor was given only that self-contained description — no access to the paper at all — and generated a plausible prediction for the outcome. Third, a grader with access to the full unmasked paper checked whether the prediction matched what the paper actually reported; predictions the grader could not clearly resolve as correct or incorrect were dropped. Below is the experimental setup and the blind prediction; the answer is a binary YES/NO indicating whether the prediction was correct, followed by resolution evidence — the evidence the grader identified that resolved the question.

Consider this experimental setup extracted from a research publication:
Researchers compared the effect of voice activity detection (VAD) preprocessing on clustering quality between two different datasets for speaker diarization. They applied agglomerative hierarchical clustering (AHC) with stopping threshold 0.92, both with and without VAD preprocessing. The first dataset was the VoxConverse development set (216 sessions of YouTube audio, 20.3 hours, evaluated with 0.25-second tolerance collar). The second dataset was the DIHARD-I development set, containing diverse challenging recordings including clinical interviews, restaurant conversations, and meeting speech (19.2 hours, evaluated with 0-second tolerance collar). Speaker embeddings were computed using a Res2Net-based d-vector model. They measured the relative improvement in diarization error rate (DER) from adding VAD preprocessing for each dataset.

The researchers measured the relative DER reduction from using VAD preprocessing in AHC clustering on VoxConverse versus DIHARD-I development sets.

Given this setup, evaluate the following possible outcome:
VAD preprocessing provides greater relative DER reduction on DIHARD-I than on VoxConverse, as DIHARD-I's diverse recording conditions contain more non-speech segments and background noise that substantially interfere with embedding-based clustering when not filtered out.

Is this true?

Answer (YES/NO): NO